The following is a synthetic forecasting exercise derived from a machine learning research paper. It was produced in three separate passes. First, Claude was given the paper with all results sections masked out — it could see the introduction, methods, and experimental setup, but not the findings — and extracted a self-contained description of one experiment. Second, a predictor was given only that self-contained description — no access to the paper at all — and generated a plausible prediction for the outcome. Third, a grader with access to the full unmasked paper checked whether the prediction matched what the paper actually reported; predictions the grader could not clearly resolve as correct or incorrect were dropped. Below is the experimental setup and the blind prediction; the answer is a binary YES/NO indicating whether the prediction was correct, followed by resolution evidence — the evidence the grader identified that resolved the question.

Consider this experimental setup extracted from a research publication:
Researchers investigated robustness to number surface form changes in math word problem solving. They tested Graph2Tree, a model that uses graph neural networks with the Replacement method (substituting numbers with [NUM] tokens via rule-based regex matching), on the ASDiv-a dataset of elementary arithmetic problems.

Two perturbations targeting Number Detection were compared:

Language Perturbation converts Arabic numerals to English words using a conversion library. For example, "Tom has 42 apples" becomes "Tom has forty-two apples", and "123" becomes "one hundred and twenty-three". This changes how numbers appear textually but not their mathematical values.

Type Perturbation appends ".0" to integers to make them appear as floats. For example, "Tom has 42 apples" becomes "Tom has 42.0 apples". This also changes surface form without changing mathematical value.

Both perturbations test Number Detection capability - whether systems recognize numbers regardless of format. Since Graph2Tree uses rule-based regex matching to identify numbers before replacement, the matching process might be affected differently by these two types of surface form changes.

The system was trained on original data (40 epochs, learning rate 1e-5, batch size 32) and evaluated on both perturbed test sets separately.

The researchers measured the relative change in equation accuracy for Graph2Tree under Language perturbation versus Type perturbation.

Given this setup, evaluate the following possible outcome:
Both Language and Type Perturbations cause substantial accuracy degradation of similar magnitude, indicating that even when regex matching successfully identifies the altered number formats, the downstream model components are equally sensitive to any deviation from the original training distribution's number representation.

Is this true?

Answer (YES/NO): NO